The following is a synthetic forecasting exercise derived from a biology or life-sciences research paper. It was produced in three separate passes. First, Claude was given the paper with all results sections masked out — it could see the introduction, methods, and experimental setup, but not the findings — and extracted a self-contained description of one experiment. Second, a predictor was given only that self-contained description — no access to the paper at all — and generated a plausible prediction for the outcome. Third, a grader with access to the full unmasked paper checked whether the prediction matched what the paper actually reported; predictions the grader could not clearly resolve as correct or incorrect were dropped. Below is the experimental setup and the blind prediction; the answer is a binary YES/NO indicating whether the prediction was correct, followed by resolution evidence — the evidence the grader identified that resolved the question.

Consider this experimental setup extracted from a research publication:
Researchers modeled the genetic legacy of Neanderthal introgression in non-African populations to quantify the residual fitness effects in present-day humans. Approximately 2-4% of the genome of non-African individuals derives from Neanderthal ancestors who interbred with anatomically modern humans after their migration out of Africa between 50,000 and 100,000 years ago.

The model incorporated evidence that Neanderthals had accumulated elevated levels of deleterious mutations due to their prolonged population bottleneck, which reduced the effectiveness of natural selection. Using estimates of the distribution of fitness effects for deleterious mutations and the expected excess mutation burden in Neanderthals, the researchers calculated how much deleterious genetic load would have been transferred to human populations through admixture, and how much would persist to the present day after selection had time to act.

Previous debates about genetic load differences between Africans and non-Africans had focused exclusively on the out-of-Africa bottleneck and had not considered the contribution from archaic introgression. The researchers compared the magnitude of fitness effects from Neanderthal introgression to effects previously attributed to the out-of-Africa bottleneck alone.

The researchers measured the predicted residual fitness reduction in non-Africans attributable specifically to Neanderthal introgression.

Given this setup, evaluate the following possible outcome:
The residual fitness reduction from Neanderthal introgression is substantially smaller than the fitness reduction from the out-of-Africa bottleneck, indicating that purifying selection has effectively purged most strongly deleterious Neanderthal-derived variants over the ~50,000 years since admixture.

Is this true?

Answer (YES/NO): NO